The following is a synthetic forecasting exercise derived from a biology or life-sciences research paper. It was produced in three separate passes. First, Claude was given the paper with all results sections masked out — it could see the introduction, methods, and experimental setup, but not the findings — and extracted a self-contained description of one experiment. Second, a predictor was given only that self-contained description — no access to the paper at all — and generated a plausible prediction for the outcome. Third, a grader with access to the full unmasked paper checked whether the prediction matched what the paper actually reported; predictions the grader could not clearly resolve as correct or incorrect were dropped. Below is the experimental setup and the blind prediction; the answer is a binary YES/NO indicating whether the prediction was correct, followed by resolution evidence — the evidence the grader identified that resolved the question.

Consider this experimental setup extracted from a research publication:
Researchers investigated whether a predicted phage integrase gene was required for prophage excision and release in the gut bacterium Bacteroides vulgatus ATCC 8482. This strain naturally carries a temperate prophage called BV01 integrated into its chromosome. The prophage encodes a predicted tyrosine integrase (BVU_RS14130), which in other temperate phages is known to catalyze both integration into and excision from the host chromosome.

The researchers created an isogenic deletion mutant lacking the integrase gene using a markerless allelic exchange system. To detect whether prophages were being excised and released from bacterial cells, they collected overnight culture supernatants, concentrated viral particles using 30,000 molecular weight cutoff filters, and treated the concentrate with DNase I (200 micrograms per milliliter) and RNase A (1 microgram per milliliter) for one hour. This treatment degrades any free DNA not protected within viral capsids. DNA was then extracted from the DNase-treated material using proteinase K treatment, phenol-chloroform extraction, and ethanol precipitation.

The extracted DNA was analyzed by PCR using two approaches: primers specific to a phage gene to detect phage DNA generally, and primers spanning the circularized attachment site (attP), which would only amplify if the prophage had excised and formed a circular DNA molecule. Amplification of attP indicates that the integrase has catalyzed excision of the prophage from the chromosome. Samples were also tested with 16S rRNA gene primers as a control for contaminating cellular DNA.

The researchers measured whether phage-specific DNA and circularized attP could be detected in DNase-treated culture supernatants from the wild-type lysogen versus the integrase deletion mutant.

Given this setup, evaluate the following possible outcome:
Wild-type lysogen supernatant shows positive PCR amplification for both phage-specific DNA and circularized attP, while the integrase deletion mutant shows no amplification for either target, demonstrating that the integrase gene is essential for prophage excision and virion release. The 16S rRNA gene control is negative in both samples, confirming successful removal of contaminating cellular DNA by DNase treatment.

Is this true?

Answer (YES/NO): YES